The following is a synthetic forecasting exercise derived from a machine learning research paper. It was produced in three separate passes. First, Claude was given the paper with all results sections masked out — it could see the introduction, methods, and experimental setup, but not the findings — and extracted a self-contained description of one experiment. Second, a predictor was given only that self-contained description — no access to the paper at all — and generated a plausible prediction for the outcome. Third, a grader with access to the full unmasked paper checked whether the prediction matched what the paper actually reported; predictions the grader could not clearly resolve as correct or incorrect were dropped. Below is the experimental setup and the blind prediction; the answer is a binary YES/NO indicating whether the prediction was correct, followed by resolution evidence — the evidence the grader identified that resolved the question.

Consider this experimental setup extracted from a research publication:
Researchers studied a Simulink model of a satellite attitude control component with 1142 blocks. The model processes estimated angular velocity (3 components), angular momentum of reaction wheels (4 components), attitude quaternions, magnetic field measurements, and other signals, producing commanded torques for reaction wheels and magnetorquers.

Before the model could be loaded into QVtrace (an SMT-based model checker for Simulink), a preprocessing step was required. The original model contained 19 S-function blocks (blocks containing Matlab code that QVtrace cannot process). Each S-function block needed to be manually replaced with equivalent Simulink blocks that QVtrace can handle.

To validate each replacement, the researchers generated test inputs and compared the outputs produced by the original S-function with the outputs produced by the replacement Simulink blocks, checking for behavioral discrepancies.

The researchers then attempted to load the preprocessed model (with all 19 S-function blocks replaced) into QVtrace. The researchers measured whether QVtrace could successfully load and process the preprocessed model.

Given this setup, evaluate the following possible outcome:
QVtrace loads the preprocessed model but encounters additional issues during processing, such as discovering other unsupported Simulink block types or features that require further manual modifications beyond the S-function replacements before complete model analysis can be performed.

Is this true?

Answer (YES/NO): NO